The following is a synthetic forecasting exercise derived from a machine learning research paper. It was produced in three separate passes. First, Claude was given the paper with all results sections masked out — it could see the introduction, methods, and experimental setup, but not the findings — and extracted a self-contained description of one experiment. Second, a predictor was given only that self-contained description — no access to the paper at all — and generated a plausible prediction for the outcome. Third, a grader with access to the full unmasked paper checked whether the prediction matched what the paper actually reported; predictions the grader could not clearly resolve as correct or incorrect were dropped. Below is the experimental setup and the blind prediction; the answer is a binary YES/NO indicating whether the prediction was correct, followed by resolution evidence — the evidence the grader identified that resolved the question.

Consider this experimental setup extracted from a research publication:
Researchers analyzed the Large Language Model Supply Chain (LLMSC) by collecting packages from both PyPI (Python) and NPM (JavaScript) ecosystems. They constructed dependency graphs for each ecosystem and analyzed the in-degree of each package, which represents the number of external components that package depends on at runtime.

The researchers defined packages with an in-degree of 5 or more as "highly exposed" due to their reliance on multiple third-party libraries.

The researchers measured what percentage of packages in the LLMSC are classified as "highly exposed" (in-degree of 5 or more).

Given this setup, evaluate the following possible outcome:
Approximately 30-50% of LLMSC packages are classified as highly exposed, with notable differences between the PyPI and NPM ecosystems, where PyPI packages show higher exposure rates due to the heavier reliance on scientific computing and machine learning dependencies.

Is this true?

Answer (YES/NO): NO